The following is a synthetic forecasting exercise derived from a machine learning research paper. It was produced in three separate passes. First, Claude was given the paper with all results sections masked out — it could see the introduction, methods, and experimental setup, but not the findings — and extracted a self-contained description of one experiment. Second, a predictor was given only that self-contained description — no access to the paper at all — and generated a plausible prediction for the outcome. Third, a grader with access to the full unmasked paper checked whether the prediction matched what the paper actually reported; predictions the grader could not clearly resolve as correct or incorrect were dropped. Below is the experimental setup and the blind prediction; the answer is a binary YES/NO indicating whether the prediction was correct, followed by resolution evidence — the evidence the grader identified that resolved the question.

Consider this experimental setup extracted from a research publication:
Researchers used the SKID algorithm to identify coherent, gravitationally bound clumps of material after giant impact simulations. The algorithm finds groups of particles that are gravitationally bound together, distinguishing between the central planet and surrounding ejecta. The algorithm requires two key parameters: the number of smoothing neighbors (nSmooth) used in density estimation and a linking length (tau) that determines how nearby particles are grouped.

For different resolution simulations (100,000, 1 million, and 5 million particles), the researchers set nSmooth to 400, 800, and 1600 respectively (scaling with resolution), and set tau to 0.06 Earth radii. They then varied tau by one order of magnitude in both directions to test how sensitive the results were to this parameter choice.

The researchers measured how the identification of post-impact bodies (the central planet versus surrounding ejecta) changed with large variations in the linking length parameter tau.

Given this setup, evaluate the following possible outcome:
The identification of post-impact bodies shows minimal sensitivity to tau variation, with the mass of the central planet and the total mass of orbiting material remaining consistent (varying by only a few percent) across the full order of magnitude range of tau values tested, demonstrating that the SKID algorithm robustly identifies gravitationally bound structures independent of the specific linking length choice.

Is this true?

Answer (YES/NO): YES